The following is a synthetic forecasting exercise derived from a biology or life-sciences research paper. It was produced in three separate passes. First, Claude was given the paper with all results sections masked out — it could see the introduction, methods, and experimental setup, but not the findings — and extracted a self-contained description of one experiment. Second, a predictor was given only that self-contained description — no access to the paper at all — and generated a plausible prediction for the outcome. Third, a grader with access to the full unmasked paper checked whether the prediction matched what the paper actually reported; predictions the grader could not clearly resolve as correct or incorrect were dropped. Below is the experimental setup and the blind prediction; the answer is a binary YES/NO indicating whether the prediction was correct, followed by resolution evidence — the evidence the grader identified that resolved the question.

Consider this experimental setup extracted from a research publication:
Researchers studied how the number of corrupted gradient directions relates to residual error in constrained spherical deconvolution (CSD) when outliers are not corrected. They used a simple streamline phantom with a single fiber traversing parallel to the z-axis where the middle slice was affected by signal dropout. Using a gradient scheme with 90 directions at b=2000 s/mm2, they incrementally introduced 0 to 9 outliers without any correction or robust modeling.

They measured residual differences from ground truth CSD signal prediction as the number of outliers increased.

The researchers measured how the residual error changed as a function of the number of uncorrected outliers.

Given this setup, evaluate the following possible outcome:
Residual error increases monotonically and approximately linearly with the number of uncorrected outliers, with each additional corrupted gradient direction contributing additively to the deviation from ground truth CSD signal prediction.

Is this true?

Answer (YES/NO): YES